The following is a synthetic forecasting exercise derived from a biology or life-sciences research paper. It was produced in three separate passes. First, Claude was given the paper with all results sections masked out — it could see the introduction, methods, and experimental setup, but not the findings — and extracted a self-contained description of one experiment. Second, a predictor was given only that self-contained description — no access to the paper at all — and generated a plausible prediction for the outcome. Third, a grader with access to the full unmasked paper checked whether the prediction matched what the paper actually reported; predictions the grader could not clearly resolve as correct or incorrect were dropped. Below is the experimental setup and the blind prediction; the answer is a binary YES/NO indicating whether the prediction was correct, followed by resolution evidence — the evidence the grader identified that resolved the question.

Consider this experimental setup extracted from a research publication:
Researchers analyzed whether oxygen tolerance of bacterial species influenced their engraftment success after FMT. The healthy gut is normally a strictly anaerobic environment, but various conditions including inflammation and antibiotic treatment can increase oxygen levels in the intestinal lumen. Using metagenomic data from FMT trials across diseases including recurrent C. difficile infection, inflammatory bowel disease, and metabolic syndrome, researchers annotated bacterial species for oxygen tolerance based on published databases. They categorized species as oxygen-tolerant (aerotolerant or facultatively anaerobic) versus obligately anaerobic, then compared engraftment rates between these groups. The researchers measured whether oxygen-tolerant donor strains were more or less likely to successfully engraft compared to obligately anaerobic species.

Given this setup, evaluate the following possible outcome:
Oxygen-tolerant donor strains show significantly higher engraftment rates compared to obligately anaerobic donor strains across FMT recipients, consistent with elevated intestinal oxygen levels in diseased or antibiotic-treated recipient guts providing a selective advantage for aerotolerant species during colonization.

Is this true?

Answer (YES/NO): NO